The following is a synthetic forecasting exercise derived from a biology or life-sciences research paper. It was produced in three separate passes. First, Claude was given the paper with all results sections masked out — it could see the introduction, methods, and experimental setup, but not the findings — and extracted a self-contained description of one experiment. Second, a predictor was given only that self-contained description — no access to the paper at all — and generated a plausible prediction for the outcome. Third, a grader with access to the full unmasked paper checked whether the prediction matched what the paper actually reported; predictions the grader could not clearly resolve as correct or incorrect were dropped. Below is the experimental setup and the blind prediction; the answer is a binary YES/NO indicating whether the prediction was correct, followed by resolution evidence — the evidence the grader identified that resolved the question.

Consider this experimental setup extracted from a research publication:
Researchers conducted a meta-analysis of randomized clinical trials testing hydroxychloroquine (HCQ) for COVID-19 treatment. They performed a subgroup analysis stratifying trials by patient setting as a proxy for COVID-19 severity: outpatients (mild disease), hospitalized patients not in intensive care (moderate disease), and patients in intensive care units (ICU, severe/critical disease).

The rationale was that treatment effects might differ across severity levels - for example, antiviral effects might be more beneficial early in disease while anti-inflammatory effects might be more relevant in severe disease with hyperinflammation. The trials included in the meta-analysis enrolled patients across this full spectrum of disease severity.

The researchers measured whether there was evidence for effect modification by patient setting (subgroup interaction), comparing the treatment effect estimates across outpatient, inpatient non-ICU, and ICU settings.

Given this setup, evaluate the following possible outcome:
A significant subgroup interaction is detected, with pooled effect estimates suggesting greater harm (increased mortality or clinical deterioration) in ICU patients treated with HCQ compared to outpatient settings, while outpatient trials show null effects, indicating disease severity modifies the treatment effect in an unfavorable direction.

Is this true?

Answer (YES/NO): NO